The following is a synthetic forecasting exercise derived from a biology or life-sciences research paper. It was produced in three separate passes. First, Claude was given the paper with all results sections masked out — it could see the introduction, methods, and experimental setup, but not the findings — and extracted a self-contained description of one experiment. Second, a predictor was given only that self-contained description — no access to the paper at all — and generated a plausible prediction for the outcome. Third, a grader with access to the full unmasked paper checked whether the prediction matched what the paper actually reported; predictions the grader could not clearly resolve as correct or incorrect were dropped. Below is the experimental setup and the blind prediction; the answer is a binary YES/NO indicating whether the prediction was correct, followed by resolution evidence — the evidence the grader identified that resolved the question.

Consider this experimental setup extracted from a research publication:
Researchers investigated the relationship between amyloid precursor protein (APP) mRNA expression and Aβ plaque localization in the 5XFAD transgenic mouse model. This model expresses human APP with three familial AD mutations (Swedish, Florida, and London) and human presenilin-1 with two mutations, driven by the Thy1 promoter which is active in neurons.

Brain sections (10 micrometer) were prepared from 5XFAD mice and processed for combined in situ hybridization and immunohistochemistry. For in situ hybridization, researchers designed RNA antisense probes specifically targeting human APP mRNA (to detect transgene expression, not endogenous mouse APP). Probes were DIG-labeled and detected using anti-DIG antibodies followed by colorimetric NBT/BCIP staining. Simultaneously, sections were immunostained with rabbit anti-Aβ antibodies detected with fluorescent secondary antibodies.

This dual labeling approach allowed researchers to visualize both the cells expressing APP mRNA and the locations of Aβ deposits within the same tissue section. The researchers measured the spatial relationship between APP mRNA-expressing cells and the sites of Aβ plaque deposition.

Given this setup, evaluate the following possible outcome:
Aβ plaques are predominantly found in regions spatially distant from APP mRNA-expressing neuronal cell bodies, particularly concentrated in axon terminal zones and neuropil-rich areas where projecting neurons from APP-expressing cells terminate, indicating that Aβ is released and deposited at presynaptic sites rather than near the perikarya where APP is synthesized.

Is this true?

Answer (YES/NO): NO